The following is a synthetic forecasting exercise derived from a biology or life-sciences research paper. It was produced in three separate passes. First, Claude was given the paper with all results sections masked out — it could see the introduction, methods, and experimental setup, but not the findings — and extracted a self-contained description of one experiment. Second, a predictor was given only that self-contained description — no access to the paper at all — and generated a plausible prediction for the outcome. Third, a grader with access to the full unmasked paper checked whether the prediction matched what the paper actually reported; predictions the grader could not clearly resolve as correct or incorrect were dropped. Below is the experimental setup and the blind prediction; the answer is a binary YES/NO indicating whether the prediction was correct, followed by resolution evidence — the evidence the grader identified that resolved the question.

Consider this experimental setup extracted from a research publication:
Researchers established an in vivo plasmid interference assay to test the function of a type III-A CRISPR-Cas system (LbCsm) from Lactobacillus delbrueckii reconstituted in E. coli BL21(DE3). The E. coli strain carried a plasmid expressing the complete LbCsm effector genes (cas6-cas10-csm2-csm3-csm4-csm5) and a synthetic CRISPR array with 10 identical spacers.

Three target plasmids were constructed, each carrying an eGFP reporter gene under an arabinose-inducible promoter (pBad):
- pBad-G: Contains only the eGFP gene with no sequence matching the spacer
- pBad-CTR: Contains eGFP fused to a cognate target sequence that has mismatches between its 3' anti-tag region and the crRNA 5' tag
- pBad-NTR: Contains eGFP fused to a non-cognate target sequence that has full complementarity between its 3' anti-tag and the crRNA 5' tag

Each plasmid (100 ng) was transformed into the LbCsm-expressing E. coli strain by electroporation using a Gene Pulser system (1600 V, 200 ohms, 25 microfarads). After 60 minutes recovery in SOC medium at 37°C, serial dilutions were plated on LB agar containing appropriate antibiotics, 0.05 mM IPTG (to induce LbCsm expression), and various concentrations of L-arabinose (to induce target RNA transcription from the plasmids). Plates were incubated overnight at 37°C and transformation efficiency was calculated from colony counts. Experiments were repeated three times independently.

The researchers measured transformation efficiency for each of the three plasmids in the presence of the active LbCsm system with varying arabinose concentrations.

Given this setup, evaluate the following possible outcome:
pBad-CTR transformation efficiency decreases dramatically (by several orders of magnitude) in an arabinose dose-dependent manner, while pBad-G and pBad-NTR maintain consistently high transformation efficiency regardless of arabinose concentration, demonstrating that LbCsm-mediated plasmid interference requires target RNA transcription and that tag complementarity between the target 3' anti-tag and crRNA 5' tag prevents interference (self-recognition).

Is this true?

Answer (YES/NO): YES